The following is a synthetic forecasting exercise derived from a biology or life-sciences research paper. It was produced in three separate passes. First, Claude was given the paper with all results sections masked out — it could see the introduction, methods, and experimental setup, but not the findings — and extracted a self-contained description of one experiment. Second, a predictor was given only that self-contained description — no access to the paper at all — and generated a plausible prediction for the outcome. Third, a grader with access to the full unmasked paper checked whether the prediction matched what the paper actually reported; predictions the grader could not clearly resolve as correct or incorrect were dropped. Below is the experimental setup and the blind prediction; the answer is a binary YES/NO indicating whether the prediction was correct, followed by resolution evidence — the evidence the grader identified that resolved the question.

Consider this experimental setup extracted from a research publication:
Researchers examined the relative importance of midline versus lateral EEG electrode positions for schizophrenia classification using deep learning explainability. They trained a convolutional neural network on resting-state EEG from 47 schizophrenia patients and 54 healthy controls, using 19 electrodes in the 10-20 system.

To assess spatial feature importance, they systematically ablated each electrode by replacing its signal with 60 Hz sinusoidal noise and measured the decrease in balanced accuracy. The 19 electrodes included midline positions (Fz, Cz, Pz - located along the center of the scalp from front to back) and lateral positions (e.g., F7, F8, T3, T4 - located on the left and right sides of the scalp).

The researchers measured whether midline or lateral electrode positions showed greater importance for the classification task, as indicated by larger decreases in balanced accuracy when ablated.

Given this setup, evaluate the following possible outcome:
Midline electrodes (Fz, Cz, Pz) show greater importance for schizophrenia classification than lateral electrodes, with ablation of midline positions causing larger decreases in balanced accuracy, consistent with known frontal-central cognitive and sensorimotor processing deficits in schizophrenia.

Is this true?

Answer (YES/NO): NO